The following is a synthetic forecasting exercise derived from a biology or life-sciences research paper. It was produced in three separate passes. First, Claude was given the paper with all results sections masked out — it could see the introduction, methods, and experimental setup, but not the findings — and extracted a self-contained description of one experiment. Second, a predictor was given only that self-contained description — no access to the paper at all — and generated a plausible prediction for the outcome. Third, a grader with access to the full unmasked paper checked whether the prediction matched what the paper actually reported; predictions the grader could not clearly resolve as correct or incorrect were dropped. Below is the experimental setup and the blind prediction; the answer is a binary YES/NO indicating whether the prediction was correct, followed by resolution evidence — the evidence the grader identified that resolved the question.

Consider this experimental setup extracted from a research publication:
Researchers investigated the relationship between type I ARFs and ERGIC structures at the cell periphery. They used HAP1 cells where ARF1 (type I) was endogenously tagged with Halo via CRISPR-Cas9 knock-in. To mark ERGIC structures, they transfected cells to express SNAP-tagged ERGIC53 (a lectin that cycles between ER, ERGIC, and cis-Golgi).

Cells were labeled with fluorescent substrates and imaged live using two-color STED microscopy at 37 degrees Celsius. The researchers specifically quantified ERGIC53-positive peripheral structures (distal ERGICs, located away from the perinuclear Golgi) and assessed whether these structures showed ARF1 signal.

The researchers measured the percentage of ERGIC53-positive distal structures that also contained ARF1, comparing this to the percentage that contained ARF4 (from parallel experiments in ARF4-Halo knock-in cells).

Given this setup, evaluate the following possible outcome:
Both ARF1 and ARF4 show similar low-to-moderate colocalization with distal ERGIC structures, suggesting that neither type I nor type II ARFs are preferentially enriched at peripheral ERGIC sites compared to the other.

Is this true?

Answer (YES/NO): NO